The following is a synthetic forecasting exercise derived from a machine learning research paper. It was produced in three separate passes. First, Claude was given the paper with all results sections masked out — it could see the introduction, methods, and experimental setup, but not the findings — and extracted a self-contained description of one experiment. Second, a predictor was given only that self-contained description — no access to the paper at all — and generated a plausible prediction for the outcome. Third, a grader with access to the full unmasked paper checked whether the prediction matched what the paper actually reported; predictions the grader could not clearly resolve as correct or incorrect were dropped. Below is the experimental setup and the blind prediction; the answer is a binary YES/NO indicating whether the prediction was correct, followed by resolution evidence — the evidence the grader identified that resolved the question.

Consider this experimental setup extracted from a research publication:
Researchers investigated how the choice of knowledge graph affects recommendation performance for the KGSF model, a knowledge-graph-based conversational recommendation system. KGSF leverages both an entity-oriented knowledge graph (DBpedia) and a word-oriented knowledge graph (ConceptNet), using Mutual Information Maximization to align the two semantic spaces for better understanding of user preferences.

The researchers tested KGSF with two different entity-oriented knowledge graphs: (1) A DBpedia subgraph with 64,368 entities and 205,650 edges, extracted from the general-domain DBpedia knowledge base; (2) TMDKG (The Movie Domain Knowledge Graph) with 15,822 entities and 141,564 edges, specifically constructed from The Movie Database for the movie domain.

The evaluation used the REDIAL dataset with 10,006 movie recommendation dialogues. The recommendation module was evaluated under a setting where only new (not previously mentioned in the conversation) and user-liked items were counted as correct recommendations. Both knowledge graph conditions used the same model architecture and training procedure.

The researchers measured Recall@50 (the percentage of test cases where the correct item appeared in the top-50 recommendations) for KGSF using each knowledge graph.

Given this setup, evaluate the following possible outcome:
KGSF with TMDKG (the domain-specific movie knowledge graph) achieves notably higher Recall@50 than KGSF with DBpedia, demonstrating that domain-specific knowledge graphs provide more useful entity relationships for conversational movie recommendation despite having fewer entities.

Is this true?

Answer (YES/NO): NO